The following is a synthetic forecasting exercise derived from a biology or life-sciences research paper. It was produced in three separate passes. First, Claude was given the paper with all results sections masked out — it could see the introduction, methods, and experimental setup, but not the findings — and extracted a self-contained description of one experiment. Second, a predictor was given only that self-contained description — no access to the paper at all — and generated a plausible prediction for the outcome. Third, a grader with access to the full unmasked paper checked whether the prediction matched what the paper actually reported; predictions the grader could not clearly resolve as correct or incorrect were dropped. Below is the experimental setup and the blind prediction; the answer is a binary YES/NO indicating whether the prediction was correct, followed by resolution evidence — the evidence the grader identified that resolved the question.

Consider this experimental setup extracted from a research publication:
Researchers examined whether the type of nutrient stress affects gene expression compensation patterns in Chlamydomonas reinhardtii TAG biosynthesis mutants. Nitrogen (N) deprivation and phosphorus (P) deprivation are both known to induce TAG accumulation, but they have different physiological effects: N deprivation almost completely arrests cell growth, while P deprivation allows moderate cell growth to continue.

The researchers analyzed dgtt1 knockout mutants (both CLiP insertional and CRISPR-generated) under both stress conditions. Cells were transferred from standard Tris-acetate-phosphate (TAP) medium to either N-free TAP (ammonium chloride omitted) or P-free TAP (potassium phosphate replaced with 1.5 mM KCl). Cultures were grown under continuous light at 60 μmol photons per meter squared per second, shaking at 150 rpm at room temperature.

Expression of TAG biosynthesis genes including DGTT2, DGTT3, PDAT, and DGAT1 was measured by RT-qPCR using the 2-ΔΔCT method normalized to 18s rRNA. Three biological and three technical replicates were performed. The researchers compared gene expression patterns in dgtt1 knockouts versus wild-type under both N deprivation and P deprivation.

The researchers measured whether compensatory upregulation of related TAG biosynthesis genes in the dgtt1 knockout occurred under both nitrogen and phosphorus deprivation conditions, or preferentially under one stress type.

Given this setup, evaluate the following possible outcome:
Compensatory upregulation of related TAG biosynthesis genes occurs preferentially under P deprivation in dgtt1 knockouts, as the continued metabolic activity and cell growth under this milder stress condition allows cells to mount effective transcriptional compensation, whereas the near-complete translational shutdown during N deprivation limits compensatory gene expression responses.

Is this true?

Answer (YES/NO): NO